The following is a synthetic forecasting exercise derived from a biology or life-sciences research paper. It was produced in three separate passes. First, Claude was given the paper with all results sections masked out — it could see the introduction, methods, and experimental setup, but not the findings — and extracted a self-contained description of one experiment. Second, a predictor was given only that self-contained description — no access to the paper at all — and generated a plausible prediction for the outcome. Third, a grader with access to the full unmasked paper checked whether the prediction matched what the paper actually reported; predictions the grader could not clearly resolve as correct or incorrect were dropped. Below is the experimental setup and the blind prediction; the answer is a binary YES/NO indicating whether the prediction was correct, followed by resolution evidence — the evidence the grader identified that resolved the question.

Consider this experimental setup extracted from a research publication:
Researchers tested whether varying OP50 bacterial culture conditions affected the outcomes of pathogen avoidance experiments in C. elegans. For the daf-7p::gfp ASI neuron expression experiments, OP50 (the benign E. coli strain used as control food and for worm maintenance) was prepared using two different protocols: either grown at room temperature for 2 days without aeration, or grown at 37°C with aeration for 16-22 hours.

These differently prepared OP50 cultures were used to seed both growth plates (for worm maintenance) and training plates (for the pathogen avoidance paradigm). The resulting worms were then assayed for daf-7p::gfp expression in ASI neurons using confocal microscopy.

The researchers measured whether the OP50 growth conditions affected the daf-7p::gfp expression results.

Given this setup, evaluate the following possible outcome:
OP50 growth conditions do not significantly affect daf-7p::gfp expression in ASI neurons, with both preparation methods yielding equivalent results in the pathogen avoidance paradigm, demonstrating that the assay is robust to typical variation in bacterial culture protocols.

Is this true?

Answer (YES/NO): YES